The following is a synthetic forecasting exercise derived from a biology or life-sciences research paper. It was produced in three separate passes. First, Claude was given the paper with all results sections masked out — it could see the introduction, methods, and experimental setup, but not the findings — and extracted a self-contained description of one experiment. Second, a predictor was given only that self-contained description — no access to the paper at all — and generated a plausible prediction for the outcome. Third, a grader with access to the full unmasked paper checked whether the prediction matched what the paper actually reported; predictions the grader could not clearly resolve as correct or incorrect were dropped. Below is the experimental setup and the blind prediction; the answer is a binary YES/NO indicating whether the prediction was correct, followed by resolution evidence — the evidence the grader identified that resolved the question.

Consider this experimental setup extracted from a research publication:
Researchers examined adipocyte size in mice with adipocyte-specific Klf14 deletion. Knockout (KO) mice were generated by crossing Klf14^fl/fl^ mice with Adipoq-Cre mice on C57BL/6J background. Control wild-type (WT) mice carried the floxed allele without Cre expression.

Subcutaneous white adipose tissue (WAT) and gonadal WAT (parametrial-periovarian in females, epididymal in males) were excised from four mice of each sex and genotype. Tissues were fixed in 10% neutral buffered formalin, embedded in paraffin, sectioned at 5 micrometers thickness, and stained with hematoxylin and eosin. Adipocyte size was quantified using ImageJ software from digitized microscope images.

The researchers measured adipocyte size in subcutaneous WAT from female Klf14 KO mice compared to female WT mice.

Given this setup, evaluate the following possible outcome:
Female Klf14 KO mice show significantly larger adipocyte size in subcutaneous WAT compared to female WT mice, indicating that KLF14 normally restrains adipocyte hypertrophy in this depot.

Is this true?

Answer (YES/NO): NO